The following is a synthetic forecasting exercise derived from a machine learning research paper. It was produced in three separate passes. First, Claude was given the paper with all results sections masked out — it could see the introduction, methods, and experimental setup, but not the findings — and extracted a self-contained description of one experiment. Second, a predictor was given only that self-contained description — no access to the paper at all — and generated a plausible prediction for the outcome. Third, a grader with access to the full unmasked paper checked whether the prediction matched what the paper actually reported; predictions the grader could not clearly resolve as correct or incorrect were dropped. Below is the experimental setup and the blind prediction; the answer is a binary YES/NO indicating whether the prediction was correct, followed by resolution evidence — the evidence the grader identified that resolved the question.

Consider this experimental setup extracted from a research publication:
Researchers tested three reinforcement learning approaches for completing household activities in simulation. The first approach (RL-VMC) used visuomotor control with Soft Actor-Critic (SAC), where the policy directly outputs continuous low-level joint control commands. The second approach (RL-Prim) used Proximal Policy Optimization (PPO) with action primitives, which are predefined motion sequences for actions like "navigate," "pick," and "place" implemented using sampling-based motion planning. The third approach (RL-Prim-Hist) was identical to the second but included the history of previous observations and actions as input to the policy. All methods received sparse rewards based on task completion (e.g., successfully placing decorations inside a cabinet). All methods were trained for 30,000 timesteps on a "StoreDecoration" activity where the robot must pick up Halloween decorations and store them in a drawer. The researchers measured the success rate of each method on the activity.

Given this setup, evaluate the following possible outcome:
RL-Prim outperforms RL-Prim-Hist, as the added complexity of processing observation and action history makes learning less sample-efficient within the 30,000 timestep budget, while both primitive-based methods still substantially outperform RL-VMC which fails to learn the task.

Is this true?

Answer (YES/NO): NO